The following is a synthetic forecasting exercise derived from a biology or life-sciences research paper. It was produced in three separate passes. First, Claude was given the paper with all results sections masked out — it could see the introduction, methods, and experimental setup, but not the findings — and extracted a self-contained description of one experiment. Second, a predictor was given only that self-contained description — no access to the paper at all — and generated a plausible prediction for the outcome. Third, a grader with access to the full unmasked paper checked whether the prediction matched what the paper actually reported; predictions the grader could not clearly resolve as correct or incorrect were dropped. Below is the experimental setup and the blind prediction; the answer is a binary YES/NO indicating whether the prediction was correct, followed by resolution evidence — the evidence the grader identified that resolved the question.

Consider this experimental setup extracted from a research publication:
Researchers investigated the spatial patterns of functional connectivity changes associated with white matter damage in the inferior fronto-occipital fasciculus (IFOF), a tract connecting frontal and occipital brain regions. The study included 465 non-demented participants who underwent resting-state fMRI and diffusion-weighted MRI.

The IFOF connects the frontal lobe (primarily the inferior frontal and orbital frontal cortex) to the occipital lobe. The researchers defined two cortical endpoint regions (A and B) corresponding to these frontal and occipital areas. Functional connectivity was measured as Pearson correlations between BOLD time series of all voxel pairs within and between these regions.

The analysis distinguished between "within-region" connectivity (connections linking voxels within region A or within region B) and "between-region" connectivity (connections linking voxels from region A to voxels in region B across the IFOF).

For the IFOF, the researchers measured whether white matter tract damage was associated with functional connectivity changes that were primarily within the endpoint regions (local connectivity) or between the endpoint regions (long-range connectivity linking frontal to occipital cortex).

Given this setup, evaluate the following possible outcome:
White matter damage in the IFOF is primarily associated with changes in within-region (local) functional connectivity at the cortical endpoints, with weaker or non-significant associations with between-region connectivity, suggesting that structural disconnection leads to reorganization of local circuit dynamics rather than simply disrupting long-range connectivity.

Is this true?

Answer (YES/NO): NO